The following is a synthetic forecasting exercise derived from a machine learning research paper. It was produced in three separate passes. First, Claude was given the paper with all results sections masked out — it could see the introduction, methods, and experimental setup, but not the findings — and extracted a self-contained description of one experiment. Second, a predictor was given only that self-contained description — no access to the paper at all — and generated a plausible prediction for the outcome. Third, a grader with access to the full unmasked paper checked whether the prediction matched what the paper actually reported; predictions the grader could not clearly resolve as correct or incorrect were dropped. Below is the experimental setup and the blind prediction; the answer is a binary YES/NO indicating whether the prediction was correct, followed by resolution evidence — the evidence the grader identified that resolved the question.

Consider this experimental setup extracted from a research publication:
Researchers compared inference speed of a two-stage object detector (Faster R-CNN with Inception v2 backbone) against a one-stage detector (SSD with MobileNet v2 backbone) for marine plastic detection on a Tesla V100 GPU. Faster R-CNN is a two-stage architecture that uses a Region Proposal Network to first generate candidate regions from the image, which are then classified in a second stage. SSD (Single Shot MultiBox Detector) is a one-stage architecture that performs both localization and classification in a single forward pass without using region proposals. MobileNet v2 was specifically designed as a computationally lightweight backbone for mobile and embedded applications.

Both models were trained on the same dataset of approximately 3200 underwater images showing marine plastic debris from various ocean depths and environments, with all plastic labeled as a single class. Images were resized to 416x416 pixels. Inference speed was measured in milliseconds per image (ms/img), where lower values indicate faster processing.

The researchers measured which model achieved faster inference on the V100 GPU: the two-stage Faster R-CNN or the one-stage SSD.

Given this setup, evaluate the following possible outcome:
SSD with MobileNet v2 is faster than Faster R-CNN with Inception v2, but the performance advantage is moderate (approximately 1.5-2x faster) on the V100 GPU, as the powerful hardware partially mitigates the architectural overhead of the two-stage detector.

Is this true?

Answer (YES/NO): NO